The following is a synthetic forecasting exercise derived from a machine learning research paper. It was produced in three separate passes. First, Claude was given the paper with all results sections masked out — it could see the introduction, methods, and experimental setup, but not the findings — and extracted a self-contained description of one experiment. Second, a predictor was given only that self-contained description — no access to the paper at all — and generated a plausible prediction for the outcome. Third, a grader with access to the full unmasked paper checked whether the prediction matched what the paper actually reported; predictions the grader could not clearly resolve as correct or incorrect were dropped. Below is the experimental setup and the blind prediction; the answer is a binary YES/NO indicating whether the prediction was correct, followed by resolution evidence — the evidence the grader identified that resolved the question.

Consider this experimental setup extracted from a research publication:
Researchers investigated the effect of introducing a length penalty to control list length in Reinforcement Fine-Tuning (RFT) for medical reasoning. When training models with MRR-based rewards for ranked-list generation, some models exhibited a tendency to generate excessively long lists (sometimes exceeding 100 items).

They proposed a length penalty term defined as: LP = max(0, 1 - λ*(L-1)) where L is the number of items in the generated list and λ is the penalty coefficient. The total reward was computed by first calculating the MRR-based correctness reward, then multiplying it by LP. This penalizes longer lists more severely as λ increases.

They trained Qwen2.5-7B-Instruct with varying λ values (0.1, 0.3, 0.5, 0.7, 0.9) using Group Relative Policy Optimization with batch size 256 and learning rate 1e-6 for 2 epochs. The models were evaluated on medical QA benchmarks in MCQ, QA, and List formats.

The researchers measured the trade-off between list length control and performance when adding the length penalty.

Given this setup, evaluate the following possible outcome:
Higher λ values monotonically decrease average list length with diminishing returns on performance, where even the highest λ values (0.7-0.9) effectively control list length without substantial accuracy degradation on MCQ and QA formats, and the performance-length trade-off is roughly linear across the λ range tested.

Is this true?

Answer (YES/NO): NO